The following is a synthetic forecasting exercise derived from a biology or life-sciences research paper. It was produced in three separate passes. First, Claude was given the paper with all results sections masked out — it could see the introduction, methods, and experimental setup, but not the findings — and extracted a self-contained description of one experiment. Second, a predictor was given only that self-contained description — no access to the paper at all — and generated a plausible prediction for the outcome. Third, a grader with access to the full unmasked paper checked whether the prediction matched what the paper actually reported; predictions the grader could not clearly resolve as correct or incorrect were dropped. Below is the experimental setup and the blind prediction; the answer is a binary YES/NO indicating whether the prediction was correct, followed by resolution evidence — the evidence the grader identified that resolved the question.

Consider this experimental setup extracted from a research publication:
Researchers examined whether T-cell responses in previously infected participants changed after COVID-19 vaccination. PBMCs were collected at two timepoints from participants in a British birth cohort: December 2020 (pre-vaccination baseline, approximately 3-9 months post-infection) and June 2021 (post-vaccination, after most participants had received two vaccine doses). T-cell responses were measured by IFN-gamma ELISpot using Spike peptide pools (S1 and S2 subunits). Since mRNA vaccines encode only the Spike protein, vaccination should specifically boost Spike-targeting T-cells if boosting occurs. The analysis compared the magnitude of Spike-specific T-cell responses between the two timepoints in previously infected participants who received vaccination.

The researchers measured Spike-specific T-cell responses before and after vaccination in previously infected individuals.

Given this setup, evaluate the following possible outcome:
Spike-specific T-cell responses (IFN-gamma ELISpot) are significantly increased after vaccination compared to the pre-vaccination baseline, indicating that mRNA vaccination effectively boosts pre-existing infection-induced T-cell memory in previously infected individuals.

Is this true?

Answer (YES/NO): YES